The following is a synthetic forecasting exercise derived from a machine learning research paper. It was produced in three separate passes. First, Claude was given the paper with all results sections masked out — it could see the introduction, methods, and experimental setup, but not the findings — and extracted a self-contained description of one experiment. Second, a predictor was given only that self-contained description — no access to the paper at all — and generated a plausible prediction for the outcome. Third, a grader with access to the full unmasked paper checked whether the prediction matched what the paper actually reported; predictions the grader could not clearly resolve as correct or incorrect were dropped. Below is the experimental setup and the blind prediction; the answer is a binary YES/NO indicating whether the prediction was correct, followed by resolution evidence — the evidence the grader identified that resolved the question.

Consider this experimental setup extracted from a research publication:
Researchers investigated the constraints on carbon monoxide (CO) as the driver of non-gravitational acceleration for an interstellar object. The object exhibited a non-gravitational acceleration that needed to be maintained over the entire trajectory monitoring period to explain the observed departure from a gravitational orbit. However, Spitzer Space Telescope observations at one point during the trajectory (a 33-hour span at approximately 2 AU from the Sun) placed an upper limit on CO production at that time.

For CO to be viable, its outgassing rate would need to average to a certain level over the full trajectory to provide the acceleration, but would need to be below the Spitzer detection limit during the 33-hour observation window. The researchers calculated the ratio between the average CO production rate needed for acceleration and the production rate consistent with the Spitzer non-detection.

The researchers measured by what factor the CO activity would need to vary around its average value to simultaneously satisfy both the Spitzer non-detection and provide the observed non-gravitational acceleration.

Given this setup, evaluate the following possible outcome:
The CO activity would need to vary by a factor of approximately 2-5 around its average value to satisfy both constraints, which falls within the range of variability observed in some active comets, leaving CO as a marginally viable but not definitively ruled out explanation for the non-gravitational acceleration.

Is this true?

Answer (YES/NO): NO